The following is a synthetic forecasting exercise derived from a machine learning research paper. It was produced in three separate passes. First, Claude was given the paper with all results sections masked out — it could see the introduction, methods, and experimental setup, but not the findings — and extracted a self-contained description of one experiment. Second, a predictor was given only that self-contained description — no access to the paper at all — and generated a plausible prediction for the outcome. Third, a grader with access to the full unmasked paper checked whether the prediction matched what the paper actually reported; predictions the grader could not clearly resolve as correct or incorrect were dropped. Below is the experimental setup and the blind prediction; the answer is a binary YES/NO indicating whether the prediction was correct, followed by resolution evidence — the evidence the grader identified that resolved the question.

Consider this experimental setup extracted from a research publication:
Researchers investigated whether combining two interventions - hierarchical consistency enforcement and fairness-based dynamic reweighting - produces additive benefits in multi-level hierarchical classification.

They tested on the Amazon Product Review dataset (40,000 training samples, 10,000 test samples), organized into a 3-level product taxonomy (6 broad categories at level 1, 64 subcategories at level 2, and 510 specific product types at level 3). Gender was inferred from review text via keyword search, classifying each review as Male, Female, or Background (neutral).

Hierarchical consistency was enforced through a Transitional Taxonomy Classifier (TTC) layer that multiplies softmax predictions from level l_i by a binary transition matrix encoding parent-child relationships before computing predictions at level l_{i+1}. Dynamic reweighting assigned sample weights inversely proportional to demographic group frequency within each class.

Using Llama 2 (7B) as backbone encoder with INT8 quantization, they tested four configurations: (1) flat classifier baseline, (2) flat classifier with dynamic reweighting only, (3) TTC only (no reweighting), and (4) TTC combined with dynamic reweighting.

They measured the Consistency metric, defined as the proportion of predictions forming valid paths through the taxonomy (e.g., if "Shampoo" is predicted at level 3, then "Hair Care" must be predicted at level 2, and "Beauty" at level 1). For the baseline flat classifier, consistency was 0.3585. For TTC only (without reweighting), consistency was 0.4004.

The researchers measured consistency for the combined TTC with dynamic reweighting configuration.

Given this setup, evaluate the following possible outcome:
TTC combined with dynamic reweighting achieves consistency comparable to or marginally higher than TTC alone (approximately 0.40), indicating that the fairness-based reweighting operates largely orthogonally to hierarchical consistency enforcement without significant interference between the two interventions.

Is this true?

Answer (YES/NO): YES